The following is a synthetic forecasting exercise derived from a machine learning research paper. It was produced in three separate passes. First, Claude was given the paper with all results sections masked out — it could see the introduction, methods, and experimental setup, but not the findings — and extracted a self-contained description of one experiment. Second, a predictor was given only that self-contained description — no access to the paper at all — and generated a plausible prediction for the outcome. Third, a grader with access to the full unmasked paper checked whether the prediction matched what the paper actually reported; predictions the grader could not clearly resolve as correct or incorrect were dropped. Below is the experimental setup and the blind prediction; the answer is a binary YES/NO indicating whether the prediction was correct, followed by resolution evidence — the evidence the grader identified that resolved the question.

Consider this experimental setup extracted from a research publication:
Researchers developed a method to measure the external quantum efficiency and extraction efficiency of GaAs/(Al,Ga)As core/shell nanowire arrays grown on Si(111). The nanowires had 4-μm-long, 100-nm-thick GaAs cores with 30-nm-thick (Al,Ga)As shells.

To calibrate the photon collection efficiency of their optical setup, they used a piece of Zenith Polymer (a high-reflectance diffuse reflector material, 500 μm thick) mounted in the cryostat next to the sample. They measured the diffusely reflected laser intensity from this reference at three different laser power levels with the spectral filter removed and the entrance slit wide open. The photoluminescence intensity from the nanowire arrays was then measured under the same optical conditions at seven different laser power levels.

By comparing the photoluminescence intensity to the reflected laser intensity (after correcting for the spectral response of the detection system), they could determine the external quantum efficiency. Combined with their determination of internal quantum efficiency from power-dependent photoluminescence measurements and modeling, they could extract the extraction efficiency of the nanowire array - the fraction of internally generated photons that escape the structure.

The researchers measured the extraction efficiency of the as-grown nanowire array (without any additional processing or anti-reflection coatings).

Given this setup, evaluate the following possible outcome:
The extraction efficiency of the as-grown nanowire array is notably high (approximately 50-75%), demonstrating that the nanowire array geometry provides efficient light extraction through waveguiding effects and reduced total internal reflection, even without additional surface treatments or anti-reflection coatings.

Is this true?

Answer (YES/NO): YES